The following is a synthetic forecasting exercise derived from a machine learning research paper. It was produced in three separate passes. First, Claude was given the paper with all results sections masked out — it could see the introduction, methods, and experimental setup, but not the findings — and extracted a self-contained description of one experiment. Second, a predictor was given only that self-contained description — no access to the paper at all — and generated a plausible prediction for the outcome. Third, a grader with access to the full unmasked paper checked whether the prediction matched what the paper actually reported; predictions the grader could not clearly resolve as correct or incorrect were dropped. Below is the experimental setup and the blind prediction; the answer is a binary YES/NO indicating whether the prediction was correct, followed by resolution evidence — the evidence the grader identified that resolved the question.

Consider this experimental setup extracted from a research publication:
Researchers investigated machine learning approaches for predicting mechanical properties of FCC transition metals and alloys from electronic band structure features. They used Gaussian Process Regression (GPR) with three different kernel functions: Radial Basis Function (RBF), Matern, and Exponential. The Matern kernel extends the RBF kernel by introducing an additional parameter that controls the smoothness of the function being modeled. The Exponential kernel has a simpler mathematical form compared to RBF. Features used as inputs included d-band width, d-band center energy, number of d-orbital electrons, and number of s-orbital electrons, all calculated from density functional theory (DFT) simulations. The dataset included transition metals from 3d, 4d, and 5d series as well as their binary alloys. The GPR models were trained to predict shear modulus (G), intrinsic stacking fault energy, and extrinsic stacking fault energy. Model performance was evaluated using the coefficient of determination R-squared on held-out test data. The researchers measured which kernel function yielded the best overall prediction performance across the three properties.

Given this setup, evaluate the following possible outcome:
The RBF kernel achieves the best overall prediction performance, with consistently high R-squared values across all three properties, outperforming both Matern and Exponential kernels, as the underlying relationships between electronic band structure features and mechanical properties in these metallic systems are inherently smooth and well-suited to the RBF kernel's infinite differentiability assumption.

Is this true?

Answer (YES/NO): NO